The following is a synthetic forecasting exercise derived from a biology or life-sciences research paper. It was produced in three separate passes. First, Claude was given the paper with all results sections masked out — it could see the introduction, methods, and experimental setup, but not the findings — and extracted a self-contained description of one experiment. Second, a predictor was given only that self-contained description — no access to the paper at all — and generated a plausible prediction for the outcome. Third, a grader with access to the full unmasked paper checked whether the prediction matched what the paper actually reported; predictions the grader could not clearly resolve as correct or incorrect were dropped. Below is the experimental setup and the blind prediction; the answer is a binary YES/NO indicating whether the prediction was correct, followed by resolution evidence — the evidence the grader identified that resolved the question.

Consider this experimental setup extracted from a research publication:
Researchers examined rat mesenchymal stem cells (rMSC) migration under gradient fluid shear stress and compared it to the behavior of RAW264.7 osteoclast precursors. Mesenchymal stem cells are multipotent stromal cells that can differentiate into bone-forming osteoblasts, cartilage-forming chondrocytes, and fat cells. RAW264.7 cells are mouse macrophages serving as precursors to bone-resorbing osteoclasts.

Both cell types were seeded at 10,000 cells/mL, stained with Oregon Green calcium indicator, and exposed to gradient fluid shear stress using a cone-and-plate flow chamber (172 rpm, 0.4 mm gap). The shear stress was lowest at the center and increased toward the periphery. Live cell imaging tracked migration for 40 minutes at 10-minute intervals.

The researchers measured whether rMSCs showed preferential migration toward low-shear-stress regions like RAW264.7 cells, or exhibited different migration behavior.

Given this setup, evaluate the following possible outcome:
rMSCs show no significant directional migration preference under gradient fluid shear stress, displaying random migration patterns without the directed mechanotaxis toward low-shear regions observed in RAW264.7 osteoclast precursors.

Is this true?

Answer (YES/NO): NO